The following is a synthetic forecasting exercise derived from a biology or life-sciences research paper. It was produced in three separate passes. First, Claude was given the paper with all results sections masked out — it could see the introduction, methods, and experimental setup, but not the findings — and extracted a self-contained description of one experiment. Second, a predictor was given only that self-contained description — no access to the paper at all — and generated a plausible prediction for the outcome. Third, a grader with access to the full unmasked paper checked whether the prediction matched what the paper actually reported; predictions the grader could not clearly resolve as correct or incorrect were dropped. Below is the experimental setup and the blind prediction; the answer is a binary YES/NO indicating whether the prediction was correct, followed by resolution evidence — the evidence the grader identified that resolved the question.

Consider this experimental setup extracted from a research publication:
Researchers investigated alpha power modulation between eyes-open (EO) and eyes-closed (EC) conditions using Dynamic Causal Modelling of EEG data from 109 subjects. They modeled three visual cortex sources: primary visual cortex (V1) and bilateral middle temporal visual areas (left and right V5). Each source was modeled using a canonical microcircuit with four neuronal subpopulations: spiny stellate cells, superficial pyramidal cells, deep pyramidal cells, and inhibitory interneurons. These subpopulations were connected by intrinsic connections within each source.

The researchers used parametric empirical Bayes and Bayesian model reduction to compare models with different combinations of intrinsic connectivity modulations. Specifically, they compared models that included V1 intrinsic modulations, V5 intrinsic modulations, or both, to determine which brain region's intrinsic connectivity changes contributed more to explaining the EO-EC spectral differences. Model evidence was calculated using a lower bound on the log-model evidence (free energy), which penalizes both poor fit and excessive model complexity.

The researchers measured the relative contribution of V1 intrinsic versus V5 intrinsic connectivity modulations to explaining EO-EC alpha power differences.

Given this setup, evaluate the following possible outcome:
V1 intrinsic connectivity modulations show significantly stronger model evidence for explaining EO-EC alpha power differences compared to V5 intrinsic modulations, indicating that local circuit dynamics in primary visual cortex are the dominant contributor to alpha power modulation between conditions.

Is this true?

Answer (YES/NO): NO